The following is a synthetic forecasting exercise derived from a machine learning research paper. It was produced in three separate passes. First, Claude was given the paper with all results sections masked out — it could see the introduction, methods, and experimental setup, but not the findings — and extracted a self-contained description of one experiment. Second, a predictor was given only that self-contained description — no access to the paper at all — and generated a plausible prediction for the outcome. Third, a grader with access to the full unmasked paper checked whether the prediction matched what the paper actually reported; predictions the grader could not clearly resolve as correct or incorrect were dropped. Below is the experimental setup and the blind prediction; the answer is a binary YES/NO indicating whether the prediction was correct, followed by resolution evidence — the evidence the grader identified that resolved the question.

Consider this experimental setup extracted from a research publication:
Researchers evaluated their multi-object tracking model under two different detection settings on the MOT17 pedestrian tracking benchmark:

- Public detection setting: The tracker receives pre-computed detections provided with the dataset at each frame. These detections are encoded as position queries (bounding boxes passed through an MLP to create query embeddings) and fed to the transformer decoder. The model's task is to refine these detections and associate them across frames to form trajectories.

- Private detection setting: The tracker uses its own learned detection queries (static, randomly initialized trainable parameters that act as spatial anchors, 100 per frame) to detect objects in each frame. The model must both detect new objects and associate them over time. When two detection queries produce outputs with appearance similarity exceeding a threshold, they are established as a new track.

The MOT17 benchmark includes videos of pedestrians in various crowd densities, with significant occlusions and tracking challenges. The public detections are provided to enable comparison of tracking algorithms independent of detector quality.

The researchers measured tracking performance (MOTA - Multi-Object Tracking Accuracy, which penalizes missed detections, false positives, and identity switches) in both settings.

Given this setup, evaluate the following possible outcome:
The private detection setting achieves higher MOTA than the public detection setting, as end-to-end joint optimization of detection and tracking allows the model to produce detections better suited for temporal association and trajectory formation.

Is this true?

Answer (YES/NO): YES